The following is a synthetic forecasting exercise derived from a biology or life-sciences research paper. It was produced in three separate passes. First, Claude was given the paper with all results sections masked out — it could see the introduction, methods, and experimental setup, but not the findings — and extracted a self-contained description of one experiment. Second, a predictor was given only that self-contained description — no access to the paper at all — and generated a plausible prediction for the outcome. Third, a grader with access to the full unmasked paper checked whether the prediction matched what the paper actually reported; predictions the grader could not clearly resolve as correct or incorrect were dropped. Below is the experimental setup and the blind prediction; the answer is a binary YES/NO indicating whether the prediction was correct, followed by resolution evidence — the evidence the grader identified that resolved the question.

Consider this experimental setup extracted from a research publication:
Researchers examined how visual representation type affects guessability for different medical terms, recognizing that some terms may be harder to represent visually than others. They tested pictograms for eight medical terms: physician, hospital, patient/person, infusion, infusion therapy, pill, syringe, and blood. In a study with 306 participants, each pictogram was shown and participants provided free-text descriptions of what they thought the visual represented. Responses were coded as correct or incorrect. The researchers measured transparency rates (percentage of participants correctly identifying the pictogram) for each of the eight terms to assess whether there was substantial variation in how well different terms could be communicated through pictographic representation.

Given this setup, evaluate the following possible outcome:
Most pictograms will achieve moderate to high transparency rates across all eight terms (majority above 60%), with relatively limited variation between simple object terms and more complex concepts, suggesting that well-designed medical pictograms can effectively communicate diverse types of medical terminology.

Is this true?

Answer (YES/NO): NO